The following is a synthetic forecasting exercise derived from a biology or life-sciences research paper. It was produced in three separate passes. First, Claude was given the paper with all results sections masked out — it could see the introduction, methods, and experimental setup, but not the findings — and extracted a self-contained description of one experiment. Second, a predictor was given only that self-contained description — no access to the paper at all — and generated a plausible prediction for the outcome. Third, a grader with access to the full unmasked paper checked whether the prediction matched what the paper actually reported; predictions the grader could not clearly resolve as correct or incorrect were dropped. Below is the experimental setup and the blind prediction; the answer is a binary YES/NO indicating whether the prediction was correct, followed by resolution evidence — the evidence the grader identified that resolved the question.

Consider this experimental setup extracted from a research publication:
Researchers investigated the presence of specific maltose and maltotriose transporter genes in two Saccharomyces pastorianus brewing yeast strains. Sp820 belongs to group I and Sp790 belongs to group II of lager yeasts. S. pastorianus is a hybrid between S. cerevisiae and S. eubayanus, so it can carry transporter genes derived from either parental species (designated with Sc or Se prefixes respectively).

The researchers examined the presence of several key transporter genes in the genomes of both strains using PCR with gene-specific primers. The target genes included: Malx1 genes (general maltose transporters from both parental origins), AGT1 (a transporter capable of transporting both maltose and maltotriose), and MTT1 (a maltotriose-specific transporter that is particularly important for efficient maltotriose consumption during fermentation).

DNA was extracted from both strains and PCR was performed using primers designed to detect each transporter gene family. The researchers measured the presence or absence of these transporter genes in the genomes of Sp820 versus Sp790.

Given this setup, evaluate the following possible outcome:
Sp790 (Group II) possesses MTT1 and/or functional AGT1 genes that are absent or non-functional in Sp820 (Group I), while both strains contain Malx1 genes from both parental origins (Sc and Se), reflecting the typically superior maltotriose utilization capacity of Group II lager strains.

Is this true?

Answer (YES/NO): NO